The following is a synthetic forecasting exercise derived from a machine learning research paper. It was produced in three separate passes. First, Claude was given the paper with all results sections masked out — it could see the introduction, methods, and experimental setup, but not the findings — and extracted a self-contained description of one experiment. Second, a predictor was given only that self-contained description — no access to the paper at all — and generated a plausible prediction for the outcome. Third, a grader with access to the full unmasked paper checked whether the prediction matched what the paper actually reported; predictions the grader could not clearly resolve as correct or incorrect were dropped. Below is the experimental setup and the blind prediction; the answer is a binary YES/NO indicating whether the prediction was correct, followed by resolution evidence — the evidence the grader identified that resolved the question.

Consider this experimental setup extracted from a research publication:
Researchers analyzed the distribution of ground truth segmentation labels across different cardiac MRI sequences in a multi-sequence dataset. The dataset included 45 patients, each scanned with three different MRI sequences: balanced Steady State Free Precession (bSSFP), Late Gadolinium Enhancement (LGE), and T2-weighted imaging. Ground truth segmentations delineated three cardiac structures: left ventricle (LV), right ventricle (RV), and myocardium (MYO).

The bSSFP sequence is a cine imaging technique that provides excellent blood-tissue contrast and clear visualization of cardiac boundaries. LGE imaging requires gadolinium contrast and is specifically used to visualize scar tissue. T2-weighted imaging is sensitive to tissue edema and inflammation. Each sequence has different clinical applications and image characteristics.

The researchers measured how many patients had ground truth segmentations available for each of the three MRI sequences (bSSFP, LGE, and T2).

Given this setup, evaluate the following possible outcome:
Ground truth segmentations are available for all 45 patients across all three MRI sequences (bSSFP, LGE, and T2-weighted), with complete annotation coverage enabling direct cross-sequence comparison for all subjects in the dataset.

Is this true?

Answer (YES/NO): NO